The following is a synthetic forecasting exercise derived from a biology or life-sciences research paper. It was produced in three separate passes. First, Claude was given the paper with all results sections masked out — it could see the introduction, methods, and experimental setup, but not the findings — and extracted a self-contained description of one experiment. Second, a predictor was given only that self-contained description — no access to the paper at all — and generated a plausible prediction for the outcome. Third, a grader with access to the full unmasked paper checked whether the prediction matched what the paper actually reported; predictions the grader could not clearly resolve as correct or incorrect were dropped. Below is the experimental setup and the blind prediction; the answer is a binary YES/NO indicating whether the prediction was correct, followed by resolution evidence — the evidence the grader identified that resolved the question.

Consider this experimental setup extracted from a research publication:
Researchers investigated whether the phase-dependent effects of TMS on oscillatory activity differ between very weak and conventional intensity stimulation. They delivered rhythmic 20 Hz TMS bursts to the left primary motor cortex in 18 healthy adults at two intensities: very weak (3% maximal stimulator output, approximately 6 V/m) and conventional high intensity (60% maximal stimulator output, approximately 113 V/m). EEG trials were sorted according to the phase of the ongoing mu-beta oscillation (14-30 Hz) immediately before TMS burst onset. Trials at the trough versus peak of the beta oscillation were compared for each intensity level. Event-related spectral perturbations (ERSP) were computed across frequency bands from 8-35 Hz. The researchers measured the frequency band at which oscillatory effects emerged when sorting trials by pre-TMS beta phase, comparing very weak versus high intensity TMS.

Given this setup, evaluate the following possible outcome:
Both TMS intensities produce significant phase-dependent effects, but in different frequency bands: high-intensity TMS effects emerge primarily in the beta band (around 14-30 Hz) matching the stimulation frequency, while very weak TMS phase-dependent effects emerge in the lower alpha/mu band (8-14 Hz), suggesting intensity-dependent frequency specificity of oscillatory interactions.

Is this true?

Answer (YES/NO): YES